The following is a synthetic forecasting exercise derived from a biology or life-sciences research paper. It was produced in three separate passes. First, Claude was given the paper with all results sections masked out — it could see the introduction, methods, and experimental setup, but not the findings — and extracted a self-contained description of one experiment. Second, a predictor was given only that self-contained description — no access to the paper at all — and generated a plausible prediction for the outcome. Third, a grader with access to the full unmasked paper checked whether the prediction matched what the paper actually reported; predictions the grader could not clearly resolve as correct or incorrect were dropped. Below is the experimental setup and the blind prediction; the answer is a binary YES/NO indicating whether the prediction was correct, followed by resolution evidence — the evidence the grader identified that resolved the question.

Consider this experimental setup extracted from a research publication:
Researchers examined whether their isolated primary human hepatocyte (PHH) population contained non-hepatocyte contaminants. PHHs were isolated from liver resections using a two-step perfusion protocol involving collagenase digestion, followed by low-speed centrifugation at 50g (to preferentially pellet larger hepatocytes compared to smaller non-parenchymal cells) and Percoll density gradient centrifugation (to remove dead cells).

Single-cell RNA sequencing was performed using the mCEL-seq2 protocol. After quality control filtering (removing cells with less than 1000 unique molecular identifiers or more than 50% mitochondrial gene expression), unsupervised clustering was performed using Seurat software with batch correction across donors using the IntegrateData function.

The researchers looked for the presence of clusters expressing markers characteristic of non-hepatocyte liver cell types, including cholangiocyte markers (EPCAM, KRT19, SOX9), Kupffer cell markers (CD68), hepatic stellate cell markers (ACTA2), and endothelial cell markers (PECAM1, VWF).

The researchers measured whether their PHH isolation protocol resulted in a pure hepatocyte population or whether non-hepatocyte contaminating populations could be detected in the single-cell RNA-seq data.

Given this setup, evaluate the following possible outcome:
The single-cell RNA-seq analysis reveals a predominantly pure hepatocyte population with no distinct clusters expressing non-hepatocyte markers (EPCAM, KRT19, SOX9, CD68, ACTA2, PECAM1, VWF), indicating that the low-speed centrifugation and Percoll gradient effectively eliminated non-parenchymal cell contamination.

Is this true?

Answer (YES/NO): NO